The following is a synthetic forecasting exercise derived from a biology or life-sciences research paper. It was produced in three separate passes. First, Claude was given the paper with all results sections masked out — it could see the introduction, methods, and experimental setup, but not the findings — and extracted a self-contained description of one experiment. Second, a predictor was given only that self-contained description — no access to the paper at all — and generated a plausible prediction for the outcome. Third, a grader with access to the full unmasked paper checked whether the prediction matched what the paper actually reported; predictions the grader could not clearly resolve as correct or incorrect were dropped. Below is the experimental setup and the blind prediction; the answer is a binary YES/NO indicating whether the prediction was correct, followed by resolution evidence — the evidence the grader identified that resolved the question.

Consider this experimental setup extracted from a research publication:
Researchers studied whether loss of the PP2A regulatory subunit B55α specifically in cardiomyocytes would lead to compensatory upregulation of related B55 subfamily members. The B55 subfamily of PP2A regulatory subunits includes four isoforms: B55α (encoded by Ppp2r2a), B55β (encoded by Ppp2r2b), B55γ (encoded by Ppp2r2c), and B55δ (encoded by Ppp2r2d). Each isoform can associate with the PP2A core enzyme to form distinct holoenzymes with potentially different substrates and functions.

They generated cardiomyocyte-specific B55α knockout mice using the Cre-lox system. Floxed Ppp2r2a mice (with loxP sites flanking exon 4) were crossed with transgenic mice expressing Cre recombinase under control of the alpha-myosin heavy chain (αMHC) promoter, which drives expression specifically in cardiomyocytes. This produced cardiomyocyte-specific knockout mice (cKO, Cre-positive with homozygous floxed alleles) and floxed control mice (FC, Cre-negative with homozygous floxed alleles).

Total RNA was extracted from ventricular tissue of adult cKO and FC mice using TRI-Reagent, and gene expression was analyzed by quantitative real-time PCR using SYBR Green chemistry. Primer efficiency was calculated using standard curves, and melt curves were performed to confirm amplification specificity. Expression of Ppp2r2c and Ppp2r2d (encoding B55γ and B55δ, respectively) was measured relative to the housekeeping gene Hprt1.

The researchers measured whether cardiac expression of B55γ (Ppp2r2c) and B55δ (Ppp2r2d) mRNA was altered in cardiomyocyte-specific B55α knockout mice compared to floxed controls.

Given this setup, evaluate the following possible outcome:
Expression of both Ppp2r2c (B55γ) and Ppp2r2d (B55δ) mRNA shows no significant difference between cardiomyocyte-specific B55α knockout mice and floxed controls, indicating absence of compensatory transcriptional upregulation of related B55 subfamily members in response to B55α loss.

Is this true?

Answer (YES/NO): YES